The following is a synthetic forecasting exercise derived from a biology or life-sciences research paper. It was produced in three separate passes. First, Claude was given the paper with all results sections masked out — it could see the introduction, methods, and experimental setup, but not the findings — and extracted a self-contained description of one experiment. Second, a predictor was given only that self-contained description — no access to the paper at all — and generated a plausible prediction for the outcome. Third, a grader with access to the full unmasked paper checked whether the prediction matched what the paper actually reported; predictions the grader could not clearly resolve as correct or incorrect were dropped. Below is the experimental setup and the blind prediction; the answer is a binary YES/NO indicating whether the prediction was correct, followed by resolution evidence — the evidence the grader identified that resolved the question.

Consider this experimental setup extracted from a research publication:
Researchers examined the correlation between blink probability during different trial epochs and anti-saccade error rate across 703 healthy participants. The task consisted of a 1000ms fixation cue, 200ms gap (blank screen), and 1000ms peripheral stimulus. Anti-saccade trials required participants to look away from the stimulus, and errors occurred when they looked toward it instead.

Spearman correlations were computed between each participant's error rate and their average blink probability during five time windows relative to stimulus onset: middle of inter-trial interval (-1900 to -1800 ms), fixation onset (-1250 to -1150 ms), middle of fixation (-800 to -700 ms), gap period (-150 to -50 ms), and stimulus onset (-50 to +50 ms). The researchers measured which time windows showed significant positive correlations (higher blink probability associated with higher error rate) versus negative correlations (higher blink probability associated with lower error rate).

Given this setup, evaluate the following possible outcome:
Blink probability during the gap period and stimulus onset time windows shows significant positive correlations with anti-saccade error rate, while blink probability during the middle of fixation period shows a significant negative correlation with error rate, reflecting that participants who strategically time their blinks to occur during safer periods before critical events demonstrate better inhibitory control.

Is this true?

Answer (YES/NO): NO